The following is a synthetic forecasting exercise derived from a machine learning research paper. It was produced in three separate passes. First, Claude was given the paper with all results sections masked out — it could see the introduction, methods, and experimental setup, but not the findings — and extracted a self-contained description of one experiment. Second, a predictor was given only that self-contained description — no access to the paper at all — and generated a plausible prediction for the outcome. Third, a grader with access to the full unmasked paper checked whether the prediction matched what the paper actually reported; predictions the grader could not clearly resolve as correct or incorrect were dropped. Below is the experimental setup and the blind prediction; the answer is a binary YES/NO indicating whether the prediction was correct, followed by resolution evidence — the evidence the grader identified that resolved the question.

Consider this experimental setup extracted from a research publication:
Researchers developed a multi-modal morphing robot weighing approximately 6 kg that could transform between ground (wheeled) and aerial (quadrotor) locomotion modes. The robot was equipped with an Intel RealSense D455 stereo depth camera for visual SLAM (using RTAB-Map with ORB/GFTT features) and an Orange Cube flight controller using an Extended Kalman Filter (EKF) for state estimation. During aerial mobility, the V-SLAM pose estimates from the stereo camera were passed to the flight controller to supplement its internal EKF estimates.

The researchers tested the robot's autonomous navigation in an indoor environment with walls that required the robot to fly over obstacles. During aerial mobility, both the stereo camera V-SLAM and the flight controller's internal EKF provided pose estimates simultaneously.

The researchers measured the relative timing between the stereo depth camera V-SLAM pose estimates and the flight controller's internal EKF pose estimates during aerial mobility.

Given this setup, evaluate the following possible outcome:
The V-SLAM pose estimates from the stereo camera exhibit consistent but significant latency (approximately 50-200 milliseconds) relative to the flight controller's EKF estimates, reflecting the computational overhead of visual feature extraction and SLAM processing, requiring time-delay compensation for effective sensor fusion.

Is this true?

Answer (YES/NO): NO